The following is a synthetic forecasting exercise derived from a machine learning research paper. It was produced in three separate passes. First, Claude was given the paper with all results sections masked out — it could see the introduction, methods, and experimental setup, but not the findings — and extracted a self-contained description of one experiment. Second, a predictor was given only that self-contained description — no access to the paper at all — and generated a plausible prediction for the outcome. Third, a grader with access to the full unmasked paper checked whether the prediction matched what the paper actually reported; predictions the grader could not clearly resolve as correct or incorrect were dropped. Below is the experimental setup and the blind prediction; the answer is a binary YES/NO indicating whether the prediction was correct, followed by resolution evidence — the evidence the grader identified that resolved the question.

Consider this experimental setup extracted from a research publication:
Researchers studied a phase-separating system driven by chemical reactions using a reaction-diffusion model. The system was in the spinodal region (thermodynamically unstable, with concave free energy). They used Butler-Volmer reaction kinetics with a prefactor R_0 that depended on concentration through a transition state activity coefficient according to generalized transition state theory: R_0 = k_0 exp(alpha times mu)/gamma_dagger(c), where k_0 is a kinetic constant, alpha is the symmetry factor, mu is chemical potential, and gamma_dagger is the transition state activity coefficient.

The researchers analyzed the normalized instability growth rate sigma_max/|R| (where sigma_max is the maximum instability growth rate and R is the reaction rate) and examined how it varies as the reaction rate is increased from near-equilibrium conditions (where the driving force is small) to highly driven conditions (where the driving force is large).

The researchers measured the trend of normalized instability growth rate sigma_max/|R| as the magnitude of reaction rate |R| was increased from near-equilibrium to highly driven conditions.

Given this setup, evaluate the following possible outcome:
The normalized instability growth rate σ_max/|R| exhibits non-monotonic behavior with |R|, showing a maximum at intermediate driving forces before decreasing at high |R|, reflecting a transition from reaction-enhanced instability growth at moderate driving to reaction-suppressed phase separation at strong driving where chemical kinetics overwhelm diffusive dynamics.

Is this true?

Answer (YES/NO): NO